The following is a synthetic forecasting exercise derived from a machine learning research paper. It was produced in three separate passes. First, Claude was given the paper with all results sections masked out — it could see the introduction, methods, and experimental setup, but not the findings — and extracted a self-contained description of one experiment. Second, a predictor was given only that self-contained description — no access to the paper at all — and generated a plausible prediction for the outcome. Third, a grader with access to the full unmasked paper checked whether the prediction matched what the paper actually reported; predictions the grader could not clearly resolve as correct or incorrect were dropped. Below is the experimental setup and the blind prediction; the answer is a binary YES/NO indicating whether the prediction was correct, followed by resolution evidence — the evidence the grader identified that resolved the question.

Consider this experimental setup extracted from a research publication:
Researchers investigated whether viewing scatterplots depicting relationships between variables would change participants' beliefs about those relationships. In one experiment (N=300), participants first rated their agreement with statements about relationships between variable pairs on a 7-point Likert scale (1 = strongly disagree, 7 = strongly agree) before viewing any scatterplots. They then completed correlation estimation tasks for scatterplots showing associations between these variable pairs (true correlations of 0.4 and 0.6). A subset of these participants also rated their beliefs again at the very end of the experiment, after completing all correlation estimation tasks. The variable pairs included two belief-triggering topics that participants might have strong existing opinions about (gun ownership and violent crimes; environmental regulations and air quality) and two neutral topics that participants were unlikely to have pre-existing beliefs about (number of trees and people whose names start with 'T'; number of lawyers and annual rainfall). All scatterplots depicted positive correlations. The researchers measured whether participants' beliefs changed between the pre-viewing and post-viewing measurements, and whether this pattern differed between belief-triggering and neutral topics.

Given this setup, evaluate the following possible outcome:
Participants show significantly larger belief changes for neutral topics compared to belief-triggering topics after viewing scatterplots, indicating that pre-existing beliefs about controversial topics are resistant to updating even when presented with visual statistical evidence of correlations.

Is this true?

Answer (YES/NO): YES